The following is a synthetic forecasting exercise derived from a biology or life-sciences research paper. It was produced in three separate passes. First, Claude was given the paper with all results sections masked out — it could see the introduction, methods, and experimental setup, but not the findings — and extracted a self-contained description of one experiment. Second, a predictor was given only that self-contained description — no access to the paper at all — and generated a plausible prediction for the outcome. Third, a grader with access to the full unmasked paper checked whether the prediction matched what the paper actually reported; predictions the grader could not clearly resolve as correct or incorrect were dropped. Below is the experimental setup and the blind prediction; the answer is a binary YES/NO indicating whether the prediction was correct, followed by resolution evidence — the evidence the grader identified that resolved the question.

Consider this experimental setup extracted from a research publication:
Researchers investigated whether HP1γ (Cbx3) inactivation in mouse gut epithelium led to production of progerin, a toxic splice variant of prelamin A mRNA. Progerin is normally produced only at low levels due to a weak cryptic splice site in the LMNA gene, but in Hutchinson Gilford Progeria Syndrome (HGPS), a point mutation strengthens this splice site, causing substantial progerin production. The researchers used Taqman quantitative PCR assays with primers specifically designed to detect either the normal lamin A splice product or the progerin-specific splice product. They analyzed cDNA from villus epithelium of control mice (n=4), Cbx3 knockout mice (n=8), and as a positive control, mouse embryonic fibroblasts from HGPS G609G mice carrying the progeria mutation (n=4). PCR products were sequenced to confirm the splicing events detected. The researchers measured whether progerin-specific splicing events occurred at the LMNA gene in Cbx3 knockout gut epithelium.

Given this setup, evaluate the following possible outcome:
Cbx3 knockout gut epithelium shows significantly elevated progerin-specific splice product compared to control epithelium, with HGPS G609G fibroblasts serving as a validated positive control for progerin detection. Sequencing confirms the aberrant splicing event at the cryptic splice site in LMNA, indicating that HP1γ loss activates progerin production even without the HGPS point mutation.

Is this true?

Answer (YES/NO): YES